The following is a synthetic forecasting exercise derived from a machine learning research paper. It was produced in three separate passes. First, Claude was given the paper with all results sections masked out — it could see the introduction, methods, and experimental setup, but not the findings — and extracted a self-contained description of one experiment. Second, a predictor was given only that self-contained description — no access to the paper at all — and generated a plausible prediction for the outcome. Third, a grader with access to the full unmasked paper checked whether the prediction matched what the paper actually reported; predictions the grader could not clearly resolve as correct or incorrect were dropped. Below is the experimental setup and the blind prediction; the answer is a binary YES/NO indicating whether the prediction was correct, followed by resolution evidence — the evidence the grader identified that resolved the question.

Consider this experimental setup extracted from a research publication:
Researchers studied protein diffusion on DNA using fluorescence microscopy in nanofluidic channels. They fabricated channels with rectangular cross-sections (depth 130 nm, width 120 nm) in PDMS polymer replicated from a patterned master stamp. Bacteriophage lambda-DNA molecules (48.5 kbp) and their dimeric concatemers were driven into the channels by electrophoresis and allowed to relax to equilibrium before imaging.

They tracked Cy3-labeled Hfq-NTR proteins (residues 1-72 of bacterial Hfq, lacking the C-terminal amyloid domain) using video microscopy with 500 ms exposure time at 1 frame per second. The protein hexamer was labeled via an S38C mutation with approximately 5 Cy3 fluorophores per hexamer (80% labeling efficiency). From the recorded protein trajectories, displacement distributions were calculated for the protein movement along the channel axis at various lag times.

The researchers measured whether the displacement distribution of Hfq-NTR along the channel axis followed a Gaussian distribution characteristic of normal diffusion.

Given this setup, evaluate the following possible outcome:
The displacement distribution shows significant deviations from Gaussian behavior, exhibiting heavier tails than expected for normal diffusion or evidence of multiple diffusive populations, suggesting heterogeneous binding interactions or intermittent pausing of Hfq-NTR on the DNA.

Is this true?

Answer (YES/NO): NO